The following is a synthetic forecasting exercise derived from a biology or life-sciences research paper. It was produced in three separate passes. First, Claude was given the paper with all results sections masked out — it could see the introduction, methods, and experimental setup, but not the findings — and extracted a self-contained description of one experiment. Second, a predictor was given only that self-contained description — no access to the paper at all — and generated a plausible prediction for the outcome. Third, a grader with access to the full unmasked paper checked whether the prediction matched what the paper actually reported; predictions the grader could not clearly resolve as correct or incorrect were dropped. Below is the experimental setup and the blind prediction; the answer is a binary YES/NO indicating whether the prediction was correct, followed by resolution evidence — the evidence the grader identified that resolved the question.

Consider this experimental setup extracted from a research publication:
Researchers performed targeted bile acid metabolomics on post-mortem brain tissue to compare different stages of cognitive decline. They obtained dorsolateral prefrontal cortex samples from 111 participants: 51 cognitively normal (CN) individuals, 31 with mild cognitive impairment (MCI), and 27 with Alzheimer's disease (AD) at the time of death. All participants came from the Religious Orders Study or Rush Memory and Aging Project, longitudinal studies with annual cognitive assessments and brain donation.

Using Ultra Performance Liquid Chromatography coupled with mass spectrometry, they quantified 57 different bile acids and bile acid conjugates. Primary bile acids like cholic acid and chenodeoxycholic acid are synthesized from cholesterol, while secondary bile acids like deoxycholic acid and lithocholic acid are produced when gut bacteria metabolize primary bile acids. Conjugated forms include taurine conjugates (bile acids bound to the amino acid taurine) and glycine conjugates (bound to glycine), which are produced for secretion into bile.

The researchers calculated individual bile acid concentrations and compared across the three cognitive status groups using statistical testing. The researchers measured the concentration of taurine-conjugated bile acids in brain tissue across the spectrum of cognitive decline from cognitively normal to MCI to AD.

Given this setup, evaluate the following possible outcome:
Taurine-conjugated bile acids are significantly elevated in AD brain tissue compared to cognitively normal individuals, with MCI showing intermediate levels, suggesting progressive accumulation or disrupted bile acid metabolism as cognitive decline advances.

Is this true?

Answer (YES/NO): NO